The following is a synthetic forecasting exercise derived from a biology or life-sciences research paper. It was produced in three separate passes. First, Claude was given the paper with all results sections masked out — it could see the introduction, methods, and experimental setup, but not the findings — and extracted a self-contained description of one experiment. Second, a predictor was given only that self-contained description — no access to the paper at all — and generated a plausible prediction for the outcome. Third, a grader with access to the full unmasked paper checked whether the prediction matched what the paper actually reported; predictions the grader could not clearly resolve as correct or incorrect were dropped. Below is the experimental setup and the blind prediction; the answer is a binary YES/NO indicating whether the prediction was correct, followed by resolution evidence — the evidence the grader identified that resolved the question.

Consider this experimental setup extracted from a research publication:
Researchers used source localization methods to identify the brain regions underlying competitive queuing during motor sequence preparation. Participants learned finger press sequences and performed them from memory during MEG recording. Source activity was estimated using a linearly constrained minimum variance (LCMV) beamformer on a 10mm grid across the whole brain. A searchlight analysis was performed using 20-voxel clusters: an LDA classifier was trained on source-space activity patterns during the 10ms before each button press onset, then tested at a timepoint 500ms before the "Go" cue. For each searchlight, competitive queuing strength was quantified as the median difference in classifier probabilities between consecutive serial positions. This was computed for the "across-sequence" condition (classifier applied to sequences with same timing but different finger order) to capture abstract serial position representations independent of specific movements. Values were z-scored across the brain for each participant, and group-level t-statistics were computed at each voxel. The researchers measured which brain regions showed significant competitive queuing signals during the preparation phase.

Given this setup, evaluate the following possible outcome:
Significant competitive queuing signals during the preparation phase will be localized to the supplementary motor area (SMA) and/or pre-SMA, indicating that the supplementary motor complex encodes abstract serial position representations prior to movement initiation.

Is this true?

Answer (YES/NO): NO